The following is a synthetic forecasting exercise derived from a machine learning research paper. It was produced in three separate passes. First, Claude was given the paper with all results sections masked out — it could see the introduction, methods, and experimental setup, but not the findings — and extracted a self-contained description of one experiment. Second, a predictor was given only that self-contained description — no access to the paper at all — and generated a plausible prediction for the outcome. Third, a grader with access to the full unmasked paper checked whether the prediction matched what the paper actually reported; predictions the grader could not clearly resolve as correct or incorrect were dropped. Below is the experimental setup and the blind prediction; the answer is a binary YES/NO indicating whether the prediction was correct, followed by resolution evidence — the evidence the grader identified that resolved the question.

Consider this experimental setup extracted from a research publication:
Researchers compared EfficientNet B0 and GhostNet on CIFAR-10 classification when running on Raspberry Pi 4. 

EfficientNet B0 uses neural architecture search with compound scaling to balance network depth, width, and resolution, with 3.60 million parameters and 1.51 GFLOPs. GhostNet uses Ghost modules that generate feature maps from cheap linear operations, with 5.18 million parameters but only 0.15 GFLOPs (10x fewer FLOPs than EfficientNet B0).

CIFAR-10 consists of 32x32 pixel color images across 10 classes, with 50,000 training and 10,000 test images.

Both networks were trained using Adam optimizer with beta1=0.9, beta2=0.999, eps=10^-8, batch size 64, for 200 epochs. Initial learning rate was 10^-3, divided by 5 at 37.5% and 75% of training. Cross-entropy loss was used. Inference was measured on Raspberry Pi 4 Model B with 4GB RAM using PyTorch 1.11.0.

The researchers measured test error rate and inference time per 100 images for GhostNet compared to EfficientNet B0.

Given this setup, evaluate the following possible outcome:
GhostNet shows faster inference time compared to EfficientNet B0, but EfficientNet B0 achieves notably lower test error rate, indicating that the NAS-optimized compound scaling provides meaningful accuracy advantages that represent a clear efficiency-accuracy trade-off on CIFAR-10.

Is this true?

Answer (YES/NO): YES